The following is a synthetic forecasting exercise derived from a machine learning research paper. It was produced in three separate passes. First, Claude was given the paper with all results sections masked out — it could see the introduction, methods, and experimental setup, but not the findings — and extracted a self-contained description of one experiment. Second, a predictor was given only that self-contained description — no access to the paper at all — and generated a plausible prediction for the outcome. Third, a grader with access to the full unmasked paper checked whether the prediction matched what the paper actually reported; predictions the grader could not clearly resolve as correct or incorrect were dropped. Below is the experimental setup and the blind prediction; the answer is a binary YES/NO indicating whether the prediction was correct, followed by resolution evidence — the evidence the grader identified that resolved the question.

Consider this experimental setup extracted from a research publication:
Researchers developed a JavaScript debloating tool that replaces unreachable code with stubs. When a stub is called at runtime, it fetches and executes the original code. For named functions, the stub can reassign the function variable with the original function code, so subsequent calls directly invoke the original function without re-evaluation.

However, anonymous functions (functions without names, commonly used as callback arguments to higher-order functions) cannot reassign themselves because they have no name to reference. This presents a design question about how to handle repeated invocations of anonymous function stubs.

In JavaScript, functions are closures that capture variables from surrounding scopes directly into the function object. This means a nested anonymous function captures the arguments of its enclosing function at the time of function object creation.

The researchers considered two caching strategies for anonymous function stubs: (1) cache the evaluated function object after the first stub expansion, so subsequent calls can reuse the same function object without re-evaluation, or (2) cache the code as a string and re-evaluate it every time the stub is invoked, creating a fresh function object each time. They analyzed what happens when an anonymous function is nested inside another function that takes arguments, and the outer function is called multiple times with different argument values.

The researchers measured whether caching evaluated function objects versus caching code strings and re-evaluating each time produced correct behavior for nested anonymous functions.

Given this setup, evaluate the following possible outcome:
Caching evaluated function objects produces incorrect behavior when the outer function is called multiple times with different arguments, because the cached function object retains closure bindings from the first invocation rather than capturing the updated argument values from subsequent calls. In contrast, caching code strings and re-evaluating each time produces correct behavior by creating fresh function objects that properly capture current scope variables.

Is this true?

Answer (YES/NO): YES